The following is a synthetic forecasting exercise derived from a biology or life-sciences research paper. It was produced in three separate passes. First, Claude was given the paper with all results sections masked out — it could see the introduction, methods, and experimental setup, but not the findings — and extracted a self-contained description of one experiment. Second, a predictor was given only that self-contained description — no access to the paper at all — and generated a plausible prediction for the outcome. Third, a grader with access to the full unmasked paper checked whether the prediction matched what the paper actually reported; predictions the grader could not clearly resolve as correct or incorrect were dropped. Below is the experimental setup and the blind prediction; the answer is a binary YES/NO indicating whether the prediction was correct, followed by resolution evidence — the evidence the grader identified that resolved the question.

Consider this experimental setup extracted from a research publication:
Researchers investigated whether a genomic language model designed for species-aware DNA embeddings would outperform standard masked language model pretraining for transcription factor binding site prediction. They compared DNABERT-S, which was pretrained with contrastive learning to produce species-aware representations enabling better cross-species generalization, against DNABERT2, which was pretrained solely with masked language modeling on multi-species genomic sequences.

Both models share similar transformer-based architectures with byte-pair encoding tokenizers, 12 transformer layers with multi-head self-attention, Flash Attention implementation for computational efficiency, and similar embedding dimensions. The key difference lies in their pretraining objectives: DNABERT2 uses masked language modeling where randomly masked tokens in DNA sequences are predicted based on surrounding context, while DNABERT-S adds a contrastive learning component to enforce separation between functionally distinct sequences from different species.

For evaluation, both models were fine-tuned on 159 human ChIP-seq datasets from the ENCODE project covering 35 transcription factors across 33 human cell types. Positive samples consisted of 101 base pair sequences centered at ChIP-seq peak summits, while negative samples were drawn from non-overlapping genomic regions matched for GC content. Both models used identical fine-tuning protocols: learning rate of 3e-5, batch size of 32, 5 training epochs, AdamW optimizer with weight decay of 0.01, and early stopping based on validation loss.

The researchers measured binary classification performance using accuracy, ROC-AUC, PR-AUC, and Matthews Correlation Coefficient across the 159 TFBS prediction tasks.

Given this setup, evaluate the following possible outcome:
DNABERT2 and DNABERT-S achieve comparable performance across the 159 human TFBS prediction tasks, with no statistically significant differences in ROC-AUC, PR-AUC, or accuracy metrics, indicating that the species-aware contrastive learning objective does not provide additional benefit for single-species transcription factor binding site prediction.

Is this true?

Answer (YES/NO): YES